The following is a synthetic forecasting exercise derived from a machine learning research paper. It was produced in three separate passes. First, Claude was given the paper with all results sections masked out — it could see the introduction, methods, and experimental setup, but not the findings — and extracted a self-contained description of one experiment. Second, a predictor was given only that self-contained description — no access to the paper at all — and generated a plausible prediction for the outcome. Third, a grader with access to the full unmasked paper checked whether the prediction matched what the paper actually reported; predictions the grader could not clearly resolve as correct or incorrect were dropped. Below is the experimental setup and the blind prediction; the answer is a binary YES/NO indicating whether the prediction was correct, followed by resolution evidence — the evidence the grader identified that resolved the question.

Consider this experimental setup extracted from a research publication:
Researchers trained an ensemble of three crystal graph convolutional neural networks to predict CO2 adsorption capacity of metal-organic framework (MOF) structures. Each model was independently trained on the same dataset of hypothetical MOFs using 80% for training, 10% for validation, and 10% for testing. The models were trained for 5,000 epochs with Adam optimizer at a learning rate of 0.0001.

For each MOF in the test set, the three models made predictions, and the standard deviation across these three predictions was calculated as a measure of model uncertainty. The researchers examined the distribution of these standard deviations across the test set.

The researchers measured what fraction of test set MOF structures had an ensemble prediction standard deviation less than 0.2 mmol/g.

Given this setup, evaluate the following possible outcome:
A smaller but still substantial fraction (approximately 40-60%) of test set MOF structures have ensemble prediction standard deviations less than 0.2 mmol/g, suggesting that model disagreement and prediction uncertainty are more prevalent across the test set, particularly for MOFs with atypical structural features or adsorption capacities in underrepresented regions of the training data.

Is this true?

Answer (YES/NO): NO